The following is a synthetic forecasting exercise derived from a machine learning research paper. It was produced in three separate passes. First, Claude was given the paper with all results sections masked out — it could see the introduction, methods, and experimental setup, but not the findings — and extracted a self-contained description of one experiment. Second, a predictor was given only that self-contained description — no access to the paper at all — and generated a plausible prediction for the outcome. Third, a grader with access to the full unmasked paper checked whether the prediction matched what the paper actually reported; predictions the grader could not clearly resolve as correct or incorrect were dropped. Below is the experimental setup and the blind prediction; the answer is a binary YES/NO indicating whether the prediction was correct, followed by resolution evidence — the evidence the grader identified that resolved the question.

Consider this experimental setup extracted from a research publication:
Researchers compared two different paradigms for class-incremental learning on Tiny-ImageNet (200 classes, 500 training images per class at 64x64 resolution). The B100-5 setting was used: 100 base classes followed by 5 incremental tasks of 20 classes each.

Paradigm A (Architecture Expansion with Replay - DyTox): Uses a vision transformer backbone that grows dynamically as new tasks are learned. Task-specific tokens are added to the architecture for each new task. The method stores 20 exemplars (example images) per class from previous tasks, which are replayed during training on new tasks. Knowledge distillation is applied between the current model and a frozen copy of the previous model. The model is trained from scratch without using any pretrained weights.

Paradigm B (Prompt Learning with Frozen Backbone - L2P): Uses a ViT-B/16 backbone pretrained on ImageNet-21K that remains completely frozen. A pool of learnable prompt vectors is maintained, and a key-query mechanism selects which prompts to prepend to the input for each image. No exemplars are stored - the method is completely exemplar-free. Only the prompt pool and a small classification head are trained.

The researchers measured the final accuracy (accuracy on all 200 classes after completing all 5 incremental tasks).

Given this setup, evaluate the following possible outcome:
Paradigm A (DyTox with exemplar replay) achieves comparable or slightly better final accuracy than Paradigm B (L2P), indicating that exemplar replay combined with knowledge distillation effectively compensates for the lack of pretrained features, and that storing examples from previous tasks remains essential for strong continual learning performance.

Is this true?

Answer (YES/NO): NO